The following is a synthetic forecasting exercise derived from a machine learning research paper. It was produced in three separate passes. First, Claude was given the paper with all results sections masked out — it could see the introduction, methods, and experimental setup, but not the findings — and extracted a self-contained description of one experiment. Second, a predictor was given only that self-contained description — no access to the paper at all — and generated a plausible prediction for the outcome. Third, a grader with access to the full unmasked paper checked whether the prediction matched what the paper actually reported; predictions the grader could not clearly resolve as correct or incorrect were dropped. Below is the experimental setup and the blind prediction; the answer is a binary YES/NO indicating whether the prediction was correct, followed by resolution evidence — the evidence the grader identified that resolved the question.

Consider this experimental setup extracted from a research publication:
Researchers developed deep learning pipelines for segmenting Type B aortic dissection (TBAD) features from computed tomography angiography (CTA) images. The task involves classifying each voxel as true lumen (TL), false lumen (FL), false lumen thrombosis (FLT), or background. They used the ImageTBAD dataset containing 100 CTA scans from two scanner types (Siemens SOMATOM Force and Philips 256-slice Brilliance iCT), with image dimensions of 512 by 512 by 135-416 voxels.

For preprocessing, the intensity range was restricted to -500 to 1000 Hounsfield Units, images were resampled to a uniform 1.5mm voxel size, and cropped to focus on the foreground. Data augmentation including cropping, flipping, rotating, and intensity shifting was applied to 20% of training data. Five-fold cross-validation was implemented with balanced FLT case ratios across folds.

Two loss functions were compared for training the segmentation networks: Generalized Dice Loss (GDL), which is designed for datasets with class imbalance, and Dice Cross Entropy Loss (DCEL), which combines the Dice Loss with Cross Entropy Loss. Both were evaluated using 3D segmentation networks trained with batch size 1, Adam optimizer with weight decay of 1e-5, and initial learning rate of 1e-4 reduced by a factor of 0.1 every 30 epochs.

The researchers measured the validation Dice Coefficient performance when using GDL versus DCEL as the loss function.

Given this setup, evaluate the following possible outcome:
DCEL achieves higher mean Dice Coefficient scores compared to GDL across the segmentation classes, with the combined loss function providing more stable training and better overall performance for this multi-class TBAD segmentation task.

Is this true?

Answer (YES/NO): NO